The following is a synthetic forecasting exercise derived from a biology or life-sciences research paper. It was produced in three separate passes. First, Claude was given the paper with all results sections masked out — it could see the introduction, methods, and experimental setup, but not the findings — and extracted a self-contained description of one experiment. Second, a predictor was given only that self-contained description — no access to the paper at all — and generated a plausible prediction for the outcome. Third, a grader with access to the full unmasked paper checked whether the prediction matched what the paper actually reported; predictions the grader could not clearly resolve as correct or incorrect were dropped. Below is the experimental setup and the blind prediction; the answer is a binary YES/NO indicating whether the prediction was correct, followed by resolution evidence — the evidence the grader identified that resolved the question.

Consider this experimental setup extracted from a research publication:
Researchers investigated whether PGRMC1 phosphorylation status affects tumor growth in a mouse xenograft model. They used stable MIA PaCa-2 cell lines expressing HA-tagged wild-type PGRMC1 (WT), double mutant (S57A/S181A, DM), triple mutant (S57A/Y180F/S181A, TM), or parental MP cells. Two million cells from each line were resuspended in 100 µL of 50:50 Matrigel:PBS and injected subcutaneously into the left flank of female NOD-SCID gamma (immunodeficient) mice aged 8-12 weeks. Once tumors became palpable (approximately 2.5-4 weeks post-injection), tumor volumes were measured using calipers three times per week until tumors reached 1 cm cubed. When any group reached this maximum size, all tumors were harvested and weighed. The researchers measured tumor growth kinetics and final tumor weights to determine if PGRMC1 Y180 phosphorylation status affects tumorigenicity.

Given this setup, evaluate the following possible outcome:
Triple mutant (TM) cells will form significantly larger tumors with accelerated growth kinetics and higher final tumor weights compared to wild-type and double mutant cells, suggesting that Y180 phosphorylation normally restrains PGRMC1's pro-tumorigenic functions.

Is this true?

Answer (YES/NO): NO